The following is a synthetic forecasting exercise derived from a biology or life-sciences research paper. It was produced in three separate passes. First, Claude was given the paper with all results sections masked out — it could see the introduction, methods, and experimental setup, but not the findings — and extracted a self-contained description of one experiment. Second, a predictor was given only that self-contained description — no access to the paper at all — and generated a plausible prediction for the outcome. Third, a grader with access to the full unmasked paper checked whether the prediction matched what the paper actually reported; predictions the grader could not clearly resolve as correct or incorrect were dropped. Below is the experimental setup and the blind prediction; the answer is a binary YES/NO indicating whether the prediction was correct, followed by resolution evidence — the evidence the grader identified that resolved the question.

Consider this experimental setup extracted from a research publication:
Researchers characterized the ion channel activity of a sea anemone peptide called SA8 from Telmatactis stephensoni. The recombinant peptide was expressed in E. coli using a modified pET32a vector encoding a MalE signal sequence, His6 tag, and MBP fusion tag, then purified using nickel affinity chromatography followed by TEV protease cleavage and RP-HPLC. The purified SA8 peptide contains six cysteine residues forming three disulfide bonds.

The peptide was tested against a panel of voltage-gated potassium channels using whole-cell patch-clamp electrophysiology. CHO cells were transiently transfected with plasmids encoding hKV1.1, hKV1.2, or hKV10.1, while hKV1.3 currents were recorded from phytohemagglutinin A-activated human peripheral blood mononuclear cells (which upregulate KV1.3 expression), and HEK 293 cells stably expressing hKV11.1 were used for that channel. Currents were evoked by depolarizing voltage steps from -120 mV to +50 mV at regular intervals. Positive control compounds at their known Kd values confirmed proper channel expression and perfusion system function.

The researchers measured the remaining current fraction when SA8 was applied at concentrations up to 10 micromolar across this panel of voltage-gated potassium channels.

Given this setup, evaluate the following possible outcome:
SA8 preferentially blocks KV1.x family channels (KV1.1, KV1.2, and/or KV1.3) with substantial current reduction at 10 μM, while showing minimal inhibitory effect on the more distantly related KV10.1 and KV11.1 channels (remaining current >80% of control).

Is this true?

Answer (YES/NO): NO